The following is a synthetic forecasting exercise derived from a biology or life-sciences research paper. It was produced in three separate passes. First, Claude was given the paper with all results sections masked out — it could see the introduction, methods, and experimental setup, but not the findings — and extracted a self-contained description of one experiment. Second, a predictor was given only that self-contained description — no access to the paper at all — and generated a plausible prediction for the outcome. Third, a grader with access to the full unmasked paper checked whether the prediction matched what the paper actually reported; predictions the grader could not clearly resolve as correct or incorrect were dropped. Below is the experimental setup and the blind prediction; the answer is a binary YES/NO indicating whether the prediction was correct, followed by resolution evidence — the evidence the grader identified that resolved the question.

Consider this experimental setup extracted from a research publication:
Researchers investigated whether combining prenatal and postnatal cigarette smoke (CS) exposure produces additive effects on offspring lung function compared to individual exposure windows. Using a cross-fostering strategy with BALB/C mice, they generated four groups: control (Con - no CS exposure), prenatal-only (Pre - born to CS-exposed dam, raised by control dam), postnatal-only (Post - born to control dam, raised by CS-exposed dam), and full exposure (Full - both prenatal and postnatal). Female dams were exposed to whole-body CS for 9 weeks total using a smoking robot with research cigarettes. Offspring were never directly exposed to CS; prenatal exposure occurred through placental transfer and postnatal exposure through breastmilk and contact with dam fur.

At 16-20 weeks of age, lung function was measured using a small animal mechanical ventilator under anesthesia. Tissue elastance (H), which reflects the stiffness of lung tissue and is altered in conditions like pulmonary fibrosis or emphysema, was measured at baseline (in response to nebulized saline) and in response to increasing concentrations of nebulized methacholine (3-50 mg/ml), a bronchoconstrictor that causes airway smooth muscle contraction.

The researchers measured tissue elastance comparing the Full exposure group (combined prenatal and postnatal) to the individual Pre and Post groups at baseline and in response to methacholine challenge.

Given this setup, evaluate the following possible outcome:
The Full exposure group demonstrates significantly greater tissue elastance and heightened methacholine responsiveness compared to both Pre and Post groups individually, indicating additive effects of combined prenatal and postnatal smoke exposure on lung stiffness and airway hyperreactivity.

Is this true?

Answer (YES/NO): NO